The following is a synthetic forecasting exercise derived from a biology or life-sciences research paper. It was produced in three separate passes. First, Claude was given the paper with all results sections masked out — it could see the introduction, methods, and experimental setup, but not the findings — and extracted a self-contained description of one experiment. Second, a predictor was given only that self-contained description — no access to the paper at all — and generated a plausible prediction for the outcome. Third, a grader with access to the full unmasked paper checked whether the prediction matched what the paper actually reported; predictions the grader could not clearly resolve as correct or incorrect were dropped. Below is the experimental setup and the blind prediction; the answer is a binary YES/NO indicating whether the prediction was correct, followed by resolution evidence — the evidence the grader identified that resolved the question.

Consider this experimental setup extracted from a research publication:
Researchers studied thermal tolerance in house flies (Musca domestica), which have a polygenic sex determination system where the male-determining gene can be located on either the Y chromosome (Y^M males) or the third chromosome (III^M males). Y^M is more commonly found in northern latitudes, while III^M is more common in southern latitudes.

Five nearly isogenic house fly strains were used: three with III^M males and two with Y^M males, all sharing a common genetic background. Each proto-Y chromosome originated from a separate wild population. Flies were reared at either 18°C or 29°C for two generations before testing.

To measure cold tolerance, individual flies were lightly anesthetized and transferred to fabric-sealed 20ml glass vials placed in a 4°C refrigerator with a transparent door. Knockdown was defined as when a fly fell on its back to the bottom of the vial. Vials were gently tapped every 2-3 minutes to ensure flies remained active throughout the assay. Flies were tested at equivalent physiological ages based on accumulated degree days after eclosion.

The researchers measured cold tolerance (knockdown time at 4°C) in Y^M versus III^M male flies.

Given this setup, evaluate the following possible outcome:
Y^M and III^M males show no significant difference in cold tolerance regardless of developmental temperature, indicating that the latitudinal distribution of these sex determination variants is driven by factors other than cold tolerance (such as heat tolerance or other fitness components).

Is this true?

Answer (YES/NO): NO